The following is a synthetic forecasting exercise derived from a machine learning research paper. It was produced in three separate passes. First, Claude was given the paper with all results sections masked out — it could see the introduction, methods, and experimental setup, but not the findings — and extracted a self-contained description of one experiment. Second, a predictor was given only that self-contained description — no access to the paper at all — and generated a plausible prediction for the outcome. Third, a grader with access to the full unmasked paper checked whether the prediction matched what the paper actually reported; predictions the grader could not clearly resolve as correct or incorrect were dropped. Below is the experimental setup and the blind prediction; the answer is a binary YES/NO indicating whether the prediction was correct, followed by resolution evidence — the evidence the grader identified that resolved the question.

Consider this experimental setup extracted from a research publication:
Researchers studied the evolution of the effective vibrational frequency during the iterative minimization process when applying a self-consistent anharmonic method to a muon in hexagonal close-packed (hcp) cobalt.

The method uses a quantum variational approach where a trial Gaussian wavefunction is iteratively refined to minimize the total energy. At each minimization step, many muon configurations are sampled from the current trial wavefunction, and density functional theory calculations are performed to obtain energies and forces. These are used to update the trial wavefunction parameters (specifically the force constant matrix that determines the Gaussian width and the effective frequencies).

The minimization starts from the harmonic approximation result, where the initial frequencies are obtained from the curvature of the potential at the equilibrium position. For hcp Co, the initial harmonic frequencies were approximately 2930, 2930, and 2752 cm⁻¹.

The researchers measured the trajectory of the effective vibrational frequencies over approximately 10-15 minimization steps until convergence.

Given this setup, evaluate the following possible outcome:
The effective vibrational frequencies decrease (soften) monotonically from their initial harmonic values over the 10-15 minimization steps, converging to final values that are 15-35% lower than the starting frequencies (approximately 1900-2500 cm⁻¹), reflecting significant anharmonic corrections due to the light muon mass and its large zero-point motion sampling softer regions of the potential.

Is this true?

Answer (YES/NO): NO